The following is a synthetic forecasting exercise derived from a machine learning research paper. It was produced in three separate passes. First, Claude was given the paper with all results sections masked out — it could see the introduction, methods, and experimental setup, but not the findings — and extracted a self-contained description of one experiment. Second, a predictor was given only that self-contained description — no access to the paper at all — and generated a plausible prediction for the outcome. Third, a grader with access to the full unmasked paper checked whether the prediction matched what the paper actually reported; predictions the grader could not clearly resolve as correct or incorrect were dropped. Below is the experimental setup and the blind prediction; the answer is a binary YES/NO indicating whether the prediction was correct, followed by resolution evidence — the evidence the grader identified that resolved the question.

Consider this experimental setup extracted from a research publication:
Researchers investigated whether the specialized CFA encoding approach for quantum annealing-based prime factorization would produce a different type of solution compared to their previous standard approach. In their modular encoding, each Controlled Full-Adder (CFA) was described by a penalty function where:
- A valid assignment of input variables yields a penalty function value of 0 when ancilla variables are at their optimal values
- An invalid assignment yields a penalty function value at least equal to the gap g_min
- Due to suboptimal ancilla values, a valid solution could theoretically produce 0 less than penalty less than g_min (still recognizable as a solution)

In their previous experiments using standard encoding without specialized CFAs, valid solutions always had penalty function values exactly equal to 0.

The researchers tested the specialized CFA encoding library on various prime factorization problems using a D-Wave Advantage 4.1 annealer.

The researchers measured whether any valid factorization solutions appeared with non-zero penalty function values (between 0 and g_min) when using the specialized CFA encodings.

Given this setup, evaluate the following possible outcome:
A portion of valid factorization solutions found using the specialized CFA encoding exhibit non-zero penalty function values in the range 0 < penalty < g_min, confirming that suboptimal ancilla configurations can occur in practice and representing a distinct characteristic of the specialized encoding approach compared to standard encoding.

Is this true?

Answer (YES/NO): YES